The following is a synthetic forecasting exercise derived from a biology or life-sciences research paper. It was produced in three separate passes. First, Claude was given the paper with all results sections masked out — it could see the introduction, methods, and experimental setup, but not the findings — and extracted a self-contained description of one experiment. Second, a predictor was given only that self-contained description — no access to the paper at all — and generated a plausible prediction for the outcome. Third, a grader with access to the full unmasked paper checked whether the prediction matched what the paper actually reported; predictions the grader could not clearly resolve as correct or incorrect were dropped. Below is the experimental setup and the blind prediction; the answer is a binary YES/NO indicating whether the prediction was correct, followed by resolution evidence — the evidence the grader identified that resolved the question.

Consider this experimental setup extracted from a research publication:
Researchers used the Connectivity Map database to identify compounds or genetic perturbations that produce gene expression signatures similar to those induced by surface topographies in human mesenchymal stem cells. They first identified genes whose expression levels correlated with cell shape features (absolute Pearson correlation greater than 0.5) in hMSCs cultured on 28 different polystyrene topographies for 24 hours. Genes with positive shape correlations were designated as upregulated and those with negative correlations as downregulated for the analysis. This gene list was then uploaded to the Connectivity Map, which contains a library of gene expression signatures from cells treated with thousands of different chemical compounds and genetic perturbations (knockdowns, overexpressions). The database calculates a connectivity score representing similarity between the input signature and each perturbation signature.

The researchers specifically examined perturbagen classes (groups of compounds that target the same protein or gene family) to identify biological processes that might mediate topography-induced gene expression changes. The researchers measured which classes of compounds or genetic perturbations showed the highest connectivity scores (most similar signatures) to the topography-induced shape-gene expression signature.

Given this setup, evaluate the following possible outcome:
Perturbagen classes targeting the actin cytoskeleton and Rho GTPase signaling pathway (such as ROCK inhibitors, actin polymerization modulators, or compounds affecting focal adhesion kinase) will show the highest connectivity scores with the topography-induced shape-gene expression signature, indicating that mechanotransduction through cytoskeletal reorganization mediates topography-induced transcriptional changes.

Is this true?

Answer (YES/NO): NO